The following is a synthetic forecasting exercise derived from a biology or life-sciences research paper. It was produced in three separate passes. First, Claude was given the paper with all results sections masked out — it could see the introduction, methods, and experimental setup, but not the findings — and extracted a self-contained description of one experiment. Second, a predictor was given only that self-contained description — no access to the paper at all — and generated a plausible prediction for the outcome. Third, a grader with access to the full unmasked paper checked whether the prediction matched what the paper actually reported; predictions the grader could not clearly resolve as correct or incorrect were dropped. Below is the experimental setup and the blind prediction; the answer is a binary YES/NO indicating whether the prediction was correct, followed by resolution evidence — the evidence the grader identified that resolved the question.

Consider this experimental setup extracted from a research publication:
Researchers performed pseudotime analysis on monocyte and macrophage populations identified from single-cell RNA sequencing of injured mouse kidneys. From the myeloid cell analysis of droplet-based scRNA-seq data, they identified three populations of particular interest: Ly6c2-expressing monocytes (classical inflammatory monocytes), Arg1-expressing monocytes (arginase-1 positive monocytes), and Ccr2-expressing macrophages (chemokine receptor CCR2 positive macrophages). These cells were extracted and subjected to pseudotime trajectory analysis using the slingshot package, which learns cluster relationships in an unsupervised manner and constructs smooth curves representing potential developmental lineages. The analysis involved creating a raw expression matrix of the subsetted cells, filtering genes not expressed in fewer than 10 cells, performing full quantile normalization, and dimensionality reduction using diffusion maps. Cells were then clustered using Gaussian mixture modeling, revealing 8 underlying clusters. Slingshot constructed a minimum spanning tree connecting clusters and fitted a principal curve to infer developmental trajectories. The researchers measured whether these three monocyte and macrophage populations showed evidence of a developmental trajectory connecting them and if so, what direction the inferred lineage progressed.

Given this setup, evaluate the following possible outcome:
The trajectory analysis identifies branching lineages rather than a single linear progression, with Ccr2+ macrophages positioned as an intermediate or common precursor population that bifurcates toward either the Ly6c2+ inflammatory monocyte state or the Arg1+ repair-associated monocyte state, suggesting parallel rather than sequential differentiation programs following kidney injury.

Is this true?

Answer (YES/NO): NO